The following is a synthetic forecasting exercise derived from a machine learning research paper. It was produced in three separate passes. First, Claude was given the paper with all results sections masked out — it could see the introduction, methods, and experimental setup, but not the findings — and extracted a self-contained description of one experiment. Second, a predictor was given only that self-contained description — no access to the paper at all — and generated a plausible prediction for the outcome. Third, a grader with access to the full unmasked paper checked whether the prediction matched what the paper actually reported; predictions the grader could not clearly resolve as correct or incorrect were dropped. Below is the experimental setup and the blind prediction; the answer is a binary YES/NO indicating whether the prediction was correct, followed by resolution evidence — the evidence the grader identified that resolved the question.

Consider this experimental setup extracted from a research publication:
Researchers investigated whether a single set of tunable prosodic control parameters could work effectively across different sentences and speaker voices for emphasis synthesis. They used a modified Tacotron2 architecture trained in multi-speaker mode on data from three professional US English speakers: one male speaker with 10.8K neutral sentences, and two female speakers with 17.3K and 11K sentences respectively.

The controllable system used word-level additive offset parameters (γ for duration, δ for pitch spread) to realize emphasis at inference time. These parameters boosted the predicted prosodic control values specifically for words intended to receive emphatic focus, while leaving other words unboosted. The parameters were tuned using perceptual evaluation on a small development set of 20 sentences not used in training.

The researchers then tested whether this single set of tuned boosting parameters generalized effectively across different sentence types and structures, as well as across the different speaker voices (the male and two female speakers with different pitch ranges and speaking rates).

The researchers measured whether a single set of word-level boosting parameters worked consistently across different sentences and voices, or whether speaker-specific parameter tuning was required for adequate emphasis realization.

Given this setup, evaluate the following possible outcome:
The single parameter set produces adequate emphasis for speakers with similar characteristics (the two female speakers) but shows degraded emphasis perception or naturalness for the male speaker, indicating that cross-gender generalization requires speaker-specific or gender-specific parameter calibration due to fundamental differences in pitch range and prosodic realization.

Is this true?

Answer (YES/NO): NO